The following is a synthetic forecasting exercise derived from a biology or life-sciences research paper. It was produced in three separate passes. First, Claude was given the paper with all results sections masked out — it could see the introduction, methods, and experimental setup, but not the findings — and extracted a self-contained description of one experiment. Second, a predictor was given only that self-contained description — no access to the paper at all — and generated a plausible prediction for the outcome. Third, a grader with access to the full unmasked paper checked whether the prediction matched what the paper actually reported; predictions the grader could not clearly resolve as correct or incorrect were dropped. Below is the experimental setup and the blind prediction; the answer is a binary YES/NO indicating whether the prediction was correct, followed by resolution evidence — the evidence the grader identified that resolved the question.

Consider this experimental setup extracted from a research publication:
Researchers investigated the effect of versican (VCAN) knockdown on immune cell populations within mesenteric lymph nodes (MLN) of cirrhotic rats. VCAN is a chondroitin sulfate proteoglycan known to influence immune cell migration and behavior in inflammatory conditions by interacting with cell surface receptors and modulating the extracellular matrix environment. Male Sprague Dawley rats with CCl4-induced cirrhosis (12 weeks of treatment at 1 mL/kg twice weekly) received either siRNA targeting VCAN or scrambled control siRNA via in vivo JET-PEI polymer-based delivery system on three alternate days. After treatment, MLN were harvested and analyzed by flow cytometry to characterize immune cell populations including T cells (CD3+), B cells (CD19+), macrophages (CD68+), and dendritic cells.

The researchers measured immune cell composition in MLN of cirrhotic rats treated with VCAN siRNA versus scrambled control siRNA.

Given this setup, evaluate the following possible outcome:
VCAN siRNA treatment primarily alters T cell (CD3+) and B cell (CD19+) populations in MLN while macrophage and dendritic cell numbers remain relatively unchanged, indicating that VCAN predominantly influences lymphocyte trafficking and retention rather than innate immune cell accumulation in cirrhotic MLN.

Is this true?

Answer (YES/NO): NO